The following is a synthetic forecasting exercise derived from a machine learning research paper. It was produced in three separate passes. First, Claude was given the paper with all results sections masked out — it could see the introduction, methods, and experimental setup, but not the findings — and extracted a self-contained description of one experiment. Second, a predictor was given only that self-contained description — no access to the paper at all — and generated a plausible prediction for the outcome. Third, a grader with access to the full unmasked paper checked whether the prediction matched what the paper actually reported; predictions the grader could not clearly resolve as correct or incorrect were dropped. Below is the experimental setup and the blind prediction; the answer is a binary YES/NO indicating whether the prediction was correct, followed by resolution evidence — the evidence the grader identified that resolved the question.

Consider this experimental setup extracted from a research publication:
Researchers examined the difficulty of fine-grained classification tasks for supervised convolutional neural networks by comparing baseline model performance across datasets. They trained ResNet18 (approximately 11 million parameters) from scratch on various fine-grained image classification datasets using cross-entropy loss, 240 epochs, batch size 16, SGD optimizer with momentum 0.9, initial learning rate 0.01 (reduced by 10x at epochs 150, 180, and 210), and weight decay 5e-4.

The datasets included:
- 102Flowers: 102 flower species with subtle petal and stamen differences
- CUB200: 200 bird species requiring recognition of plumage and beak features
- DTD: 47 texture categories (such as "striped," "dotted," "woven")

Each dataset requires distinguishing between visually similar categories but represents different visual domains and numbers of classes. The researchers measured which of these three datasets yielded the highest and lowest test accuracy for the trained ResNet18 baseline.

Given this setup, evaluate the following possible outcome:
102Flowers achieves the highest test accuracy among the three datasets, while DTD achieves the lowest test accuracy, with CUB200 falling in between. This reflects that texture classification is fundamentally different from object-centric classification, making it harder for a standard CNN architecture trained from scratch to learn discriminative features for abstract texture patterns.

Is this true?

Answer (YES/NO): NO